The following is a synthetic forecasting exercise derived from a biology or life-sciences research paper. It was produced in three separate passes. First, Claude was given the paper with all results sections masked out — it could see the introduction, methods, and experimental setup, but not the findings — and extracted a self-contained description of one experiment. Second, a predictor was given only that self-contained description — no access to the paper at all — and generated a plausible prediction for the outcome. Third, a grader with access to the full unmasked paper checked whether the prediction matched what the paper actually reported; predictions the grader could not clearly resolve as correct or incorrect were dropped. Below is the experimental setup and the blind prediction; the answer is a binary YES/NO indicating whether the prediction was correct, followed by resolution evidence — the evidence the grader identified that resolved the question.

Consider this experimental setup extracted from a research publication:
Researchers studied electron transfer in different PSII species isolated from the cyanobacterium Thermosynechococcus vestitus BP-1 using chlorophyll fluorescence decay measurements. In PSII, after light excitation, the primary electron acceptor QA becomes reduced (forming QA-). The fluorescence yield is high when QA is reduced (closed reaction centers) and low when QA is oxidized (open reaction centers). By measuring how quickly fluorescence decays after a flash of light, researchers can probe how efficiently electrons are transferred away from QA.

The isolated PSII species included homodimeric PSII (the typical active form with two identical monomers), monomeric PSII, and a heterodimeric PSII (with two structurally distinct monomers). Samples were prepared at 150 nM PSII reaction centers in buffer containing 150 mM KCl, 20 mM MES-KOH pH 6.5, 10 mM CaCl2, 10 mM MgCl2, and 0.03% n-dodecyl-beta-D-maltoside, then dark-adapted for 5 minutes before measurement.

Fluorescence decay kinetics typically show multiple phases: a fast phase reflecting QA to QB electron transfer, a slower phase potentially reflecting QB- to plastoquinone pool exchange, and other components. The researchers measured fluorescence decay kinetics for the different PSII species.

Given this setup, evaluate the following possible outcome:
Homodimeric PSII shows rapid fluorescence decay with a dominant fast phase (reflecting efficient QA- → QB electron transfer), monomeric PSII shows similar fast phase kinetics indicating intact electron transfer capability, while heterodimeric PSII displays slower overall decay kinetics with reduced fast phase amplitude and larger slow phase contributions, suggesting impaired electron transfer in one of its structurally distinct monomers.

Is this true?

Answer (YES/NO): NO